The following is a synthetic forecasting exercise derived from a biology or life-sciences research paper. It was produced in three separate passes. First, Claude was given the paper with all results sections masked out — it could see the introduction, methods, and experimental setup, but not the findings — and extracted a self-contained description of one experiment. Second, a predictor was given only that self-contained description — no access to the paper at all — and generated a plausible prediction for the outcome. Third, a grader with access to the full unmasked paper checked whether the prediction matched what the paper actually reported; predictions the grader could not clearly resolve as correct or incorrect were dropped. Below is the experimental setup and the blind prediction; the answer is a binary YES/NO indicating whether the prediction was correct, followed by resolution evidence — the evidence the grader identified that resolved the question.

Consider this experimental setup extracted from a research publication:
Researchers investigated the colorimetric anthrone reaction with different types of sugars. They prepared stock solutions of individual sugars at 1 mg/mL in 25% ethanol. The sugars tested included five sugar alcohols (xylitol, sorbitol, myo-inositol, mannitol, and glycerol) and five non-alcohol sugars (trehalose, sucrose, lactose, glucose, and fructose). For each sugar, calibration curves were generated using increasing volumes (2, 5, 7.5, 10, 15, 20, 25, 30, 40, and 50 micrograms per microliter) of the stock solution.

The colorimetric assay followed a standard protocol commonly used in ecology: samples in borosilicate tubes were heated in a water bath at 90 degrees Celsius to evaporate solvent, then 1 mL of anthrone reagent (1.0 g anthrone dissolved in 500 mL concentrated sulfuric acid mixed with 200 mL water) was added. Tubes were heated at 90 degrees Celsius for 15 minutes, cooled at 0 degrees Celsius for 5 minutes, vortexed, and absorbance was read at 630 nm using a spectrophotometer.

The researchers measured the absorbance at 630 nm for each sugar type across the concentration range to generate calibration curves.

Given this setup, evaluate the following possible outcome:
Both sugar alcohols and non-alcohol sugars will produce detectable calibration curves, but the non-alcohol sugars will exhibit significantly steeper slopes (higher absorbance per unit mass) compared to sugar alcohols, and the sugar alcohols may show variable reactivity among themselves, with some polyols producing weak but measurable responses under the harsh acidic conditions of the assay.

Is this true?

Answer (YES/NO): YES